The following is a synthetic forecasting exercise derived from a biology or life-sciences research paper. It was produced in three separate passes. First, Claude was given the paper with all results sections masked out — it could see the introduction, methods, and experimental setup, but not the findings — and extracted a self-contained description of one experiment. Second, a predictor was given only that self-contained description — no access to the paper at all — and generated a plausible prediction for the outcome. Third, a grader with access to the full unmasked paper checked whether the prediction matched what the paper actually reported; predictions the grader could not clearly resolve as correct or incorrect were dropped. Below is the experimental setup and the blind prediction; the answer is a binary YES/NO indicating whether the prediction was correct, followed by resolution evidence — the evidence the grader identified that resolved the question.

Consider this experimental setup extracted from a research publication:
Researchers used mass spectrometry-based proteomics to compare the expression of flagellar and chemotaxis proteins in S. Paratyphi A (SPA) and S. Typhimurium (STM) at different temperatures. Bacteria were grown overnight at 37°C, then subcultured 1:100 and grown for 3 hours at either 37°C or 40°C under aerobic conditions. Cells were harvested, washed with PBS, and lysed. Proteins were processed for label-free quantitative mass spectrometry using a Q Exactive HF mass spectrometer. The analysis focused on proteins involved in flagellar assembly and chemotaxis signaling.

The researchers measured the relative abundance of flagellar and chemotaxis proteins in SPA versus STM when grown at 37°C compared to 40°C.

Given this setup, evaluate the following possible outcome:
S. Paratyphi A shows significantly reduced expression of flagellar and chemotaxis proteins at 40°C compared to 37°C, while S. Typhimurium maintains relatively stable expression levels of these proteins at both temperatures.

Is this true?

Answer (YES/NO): YES